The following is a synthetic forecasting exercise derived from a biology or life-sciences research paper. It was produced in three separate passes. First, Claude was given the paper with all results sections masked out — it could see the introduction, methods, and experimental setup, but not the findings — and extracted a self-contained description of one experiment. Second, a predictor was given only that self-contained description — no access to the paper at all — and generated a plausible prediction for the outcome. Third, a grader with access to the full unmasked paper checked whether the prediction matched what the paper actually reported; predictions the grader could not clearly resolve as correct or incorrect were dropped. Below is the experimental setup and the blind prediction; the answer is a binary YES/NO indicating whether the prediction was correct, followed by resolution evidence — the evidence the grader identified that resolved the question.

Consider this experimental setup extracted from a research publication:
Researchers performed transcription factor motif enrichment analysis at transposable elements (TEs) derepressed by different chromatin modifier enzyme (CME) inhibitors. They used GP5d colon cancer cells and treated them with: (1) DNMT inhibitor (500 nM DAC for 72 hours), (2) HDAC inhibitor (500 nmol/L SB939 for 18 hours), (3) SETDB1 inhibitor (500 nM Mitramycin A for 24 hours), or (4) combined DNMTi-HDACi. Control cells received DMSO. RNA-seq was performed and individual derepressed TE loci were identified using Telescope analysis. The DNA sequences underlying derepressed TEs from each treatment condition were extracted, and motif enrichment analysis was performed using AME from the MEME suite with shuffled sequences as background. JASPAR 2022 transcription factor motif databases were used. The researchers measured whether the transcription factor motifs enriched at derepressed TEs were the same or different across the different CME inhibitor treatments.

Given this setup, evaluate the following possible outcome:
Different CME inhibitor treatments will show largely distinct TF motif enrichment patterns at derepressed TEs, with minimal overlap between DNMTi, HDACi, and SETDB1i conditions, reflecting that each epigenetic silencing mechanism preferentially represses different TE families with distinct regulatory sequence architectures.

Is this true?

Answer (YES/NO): NO